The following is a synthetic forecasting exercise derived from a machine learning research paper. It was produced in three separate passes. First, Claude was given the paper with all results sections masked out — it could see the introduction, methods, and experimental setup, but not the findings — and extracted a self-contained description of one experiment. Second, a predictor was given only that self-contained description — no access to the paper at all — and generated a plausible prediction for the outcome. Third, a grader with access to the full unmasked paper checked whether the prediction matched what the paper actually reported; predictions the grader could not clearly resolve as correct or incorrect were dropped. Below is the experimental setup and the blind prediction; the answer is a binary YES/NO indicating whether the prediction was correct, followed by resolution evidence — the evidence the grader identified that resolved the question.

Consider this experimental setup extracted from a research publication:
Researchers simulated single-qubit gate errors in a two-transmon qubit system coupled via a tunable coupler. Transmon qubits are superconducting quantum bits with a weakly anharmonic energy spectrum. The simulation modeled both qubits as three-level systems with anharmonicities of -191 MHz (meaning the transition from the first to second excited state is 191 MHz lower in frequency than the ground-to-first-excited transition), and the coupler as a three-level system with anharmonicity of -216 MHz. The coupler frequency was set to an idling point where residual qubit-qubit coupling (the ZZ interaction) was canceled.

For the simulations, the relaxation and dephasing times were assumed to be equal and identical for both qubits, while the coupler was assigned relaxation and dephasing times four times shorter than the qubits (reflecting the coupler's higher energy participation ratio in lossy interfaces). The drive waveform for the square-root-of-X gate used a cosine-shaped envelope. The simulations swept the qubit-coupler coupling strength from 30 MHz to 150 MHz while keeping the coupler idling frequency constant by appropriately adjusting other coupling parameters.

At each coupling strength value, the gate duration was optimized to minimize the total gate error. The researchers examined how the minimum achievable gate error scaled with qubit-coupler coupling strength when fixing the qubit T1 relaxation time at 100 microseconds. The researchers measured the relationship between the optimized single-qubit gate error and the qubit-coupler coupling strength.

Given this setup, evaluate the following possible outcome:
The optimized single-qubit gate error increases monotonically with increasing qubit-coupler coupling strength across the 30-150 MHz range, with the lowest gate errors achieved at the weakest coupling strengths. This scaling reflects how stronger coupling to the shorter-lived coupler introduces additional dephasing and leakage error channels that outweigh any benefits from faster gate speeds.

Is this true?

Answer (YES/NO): YES